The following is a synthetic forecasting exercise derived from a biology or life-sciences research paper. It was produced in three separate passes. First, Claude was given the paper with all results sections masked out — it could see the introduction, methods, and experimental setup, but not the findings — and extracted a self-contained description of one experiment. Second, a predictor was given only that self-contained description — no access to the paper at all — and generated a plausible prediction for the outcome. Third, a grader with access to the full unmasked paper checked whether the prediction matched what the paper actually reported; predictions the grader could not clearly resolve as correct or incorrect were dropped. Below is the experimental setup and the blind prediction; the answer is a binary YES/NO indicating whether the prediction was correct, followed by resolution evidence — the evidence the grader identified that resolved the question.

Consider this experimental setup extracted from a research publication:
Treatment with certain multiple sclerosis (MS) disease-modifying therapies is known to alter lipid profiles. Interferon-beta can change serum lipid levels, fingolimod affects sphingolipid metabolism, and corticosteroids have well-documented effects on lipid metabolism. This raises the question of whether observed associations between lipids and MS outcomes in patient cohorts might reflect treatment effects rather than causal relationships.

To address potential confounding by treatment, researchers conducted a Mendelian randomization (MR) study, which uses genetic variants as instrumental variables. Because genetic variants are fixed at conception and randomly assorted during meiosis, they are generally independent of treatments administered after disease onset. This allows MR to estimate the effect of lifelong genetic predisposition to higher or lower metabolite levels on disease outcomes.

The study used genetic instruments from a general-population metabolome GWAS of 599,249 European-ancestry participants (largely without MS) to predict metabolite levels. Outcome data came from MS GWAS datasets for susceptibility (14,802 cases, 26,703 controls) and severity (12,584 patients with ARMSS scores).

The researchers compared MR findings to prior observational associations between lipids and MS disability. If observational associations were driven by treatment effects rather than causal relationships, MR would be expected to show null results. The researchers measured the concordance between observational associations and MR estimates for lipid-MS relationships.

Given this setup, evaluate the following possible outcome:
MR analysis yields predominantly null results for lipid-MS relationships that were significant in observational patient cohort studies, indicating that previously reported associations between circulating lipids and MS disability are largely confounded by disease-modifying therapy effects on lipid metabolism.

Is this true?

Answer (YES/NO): NO